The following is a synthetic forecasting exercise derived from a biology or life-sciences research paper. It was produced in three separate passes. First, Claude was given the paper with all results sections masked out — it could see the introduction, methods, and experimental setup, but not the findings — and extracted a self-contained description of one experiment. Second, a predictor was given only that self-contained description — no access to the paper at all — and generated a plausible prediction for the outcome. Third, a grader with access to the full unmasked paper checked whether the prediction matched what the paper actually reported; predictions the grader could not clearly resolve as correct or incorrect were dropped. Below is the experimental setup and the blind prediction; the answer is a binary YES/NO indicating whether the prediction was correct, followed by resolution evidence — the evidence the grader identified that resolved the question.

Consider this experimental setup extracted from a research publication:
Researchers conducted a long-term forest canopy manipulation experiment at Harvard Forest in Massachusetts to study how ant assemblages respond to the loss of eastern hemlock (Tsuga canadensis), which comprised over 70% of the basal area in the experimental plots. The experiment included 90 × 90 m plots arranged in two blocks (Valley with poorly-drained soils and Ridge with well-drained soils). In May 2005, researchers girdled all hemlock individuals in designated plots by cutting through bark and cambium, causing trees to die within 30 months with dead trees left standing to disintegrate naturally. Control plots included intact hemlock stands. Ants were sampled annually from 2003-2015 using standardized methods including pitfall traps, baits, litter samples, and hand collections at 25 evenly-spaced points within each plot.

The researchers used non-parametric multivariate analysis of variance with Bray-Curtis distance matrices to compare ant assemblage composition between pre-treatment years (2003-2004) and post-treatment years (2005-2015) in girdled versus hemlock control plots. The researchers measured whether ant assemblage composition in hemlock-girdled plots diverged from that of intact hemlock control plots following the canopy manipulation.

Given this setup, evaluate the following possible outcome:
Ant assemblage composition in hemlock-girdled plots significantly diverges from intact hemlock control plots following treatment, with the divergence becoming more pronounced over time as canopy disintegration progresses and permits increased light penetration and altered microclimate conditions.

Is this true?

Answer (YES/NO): NO